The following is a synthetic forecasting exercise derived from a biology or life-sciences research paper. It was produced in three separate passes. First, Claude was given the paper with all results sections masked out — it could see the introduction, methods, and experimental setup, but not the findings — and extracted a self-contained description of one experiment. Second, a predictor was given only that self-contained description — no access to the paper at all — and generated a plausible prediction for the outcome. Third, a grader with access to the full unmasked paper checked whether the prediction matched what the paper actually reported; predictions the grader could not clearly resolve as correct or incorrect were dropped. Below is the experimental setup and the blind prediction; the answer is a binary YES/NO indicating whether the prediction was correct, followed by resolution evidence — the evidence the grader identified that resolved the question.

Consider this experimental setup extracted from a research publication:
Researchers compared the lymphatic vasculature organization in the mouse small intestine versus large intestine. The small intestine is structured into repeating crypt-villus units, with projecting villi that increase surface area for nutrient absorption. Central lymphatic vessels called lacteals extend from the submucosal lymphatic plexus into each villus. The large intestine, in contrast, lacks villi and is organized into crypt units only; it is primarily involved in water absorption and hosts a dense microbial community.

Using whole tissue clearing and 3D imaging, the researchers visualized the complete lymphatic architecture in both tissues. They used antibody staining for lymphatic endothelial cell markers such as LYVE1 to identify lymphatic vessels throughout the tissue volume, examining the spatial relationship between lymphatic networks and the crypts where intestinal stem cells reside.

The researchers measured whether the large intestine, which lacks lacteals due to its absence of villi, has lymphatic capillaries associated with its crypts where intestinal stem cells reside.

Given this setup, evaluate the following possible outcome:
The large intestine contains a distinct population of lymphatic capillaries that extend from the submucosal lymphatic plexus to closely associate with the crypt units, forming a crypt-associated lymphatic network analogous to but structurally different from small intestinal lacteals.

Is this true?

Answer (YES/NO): NO